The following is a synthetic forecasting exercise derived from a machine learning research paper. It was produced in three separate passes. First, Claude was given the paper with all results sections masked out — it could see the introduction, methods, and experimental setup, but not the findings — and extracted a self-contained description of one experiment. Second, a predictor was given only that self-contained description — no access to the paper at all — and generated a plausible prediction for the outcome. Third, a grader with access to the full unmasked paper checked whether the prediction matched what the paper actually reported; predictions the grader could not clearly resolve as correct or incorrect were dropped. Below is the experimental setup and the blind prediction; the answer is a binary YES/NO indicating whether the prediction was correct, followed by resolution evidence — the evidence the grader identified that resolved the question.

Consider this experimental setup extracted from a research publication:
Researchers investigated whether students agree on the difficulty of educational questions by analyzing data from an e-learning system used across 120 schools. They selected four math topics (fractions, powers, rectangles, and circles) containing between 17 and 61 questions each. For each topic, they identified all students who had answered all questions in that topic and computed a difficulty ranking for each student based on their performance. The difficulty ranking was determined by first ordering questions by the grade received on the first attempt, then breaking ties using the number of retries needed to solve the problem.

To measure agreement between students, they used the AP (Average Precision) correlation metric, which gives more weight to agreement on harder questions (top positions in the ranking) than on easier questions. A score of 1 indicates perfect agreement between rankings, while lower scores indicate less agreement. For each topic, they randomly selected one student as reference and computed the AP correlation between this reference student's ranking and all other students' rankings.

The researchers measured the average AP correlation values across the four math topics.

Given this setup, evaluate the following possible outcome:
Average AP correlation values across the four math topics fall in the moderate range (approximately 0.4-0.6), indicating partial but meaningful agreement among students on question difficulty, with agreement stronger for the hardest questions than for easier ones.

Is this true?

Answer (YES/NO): NO